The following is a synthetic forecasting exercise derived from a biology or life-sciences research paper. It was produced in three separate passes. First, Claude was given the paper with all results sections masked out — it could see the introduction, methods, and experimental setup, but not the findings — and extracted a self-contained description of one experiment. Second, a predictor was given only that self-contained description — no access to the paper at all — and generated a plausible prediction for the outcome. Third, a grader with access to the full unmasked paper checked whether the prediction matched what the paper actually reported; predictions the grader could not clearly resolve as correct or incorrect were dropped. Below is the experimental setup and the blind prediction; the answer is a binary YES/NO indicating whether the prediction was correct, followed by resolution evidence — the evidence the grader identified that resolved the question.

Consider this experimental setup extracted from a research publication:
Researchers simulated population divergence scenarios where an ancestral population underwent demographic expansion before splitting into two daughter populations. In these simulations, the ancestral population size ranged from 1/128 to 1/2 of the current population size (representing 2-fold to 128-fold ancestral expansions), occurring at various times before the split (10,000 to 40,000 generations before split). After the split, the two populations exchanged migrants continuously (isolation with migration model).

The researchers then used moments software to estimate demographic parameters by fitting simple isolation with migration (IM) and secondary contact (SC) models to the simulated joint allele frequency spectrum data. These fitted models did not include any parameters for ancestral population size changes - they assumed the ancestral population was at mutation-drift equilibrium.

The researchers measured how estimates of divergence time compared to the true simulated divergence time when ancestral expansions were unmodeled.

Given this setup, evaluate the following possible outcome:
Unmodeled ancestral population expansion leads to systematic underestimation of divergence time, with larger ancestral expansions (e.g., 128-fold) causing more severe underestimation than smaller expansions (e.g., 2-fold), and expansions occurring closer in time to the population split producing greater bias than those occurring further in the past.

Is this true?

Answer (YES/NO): NO